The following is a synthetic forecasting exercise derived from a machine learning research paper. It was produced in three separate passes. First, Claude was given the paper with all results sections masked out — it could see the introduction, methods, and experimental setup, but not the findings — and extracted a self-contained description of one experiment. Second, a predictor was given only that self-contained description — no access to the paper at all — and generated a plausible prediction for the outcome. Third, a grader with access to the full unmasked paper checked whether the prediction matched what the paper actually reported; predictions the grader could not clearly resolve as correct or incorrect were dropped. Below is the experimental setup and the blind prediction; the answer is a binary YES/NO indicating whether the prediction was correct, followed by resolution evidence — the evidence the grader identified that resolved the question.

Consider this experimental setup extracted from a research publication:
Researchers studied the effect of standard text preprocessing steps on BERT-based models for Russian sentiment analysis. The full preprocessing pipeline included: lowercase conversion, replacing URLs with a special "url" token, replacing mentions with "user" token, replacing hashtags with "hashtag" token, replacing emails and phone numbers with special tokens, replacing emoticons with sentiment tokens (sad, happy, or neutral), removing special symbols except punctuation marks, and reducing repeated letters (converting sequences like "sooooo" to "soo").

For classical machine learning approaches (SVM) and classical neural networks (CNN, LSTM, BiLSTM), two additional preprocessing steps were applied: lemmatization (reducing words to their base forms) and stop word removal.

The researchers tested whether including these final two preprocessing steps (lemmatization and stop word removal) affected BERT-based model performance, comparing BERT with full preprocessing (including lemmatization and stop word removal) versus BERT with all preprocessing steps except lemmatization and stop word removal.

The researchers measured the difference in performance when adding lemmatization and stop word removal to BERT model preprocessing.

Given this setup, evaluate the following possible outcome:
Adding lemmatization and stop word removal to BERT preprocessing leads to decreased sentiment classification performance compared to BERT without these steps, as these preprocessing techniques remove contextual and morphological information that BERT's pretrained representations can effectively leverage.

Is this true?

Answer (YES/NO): NO